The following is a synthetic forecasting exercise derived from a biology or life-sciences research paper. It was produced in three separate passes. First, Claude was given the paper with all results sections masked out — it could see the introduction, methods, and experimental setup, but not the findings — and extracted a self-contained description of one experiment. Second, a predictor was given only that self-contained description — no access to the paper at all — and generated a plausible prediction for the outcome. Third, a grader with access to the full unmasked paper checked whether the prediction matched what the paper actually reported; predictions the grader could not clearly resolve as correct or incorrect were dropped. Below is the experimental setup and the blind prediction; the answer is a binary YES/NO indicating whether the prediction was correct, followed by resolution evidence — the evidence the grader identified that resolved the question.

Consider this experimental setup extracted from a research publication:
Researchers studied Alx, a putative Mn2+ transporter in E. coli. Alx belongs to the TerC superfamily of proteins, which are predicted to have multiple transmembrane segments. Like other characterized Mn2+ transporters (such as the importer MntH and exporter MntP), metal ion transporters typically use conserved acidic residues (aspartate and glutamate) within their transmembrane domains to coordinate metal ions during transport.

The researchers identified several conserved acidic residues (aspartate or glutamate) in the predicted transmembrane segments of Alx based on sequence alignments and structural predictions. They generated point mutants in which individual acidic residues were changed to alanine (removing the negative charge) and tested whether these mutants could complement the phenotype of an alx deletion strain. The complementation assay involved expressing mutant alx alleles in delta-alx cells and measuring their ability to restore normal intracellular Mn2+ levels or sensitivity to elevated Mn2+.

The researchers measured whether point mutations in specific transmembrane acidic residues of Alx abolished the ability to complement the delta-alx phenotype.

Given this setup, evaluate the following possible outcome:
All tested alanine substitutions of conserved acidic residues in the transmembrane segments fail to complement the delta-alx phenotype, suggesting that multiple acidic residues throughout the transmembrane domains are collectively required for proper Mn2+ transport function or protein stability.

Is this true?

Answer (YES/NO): NO